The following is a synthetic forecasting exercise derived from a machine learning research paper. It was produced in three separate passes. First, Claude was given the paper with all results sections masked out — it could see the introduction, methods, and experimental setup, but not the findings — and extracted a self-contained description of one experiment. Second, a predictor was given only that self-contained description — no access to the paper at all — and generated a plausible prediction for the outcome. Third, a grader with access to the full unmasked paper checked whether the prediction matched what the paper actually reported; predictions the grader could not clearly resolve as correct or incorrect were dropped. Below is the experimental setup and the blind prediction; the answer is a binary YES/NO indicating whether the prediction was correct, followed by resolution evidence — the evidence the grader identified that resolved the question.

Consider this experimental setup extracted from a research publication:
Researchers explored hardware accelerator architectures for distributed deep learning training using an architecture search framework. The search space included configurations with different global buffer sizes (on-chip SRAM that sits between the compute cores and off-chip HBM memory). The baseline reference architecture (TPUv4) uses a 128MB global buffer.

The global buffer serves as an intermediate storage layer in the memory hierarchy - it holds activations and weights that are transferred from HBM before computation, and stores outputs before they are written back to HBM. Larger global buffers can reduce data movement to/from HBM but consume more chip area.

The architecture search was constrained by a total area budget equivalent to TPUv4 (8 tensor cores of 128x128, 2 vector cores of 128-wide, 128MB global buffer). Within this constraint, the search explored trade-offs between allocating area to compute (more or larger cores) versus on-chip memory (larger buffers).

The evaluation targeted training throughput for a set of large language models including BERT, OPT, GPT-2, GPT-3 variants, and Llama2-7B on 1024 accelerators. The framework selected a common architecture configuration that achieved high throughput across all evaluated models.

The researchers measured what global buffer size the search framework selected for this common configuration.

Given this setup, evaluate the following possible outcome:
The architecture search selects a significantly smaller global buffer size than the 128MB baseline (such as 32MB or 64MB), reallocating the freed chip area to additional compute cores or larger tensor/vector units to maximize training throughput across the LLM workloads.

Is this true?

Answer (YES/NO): YES